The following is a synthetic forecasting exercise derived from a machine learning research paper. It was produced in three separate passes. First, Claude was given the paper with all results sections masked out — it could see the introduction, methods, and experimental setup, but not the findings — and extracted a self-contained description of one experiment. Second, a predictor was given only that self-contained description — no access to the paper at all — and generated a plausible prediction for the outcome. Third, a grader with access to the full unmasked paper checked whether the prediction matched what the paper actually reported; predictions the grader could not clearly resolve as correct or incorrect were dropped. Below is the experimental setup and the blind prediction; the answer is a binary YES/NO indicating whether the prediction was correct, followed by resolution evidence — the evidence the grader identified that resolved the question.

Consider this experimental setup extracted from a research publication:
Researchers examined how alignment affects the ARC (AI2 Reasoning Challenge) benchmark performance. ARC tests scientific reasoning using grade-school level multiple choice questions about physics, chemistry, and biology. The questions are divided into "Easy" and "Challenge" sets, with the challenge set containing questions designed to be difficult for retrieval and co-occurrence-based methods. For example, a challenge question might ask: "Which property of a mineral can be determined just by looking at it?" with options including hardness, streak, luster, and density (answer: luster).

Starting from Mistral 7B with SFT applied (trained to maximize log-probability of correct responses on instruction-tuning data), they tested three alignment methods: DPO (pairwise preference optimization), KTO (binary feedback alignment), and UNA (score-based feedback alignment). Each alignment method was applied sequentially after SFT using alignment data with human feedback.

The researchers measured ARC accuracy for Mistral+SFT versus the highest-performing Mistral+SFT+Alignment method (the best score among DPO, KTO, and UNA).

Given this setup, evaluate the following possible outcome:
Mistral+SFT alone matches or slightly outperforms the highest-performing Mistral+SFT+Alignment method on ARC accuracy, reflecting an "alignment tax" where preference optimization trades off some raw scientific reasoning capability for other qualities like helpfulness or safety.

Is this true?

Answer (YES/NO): YES